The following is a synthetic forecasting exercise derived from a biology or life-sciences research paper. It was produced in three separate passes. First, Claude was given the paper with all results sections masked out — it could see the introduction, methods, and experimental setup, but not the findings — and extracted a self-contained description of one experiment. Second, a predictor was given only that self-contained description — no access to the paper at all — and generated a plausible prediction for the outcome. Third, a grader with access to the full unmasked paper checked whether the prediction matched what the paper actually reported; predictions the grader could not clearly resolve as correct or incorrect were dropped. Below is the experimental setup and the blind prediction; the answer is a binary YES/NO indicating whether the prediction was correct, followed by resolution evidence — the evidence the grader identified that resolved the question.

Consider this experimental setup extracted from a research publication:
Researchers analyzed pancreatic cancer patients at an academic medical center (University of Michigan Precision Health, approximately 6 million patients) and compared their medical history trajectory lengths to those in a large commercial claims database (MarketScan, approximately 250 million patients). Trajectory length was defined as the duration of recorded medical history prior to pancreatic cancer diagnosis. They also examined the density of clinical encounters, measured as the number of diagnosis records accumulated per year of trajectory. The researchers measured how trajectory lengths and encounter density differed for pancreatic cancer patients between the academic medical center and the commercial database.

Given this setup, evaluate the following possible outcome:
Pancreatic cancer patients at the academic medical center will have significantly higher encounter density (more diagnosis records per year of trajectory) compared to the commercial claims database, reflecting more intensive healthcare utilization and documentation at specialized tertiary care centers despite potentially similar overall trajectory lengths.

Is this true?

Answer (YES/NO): NO